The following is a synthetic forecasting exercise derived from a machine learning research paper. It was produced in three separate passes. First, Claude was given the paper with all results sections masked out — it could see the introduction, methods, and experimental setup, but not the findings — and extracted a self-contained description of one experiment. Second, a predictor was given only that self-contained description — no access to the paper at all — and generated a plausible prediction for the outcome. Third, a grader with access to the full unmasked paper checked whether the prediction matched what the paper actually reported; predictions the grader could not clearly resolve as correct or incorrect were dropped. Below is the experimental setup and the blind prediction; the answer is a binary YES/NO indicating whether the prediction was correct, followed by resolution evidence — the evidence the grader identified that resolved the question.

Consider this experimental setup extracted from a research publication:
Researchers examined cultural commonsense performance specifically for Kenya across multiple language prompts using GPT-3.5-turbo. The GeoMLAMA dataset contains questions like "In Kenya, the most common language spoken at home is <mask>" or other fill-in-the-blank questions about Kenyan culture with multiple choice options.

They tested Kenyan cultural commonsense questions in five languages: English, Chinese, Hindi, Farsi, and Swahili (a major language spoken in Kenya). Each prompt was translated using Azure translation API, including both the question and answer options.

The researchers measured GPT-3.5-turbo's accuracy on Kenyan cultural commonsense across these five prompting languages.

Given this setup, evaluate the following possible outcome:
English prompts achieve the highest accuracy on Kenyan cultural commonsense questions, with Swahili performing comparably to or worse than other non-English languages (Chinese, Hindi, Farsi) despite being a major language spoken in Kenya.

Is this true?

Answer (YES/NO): YES